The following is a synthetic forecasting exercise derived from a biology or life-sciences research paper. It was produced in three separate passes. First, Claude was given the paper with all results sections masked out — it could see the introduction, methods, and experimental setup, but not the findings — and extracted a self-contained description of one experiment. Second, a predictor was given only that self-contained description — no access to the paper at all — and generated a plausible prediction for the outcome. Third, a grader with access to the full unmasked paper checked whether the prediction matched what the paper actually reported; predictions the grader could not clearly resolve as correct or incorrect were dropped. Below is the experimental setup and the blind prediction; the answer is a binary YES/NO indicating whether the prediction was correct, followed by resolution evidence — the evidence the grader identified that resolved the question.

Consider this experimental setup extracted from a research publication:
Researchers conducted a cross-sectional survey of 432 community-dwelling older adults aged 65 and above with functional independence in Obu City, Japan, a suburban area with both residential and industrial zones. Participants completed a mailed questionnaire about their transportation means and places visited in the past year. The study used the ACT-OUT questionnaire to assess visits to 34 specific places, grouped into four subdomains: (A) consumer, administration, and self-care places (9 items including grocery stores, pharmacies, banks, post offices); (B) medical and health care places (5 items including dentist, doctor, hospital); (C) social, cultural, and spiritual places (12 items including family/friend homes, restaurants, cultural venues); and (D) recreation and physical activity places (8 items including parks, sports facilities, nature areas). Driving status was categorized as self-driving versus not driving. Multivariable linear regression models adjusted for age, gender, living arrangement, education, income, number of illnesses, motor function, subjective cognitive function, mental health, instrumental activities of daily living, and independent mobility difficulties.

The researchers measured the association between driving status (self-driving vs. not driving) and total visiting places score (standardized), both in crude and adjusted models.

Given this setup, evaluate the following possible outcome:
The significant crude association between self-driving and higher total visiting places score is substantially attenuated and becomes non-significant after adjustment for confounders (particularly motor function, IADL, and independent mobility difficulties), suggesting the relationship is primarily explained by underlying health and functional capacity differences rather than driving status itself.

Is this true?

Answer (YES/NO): NO